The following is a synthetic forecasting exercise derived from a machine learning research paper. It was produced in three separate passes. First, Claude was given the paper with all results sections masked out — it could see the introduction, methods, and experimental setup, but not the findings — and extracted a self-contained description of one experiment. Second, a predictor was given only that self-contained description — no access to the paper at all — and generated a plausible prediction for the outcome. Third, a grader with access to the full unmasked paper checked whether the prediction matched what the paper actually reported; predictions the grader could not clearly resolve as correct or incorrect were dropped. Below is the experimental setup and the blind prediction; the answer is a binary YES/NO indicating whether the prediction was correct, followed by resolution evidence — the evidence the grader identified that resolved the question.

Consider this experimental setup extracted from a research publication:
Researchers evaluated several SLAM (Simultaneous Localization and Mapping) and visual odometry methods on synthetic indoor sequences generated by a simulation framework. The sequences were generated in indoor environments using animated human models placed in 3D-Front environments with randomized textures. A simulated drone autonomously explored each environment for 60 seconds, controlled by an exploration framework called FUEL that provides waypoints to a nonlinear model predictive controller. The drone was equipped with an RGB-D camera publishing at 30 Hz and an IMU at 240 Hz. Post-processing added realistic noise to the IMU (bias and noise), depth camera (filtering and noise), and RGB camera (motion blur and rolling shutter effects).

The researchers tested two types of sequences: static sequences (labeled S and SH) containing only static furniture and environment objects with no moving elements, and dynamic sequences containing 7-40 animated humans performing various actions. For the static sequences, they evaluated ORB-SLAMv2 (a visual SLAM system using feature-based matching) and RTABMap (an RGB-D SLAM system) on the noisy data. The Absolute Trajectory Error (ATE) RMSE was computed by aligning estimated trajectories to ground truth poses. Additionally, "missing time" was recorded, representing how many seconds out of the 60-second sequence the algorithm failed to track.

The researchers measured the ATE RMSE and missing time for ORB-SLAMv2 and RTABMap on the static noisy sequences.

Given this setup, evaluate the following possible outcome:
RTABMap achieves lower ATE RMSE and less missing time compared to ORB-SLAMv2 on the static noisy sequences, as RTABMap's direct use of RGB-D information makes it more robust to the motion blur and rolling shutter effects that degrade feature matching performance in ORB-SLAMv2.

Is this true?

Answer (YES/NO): NO